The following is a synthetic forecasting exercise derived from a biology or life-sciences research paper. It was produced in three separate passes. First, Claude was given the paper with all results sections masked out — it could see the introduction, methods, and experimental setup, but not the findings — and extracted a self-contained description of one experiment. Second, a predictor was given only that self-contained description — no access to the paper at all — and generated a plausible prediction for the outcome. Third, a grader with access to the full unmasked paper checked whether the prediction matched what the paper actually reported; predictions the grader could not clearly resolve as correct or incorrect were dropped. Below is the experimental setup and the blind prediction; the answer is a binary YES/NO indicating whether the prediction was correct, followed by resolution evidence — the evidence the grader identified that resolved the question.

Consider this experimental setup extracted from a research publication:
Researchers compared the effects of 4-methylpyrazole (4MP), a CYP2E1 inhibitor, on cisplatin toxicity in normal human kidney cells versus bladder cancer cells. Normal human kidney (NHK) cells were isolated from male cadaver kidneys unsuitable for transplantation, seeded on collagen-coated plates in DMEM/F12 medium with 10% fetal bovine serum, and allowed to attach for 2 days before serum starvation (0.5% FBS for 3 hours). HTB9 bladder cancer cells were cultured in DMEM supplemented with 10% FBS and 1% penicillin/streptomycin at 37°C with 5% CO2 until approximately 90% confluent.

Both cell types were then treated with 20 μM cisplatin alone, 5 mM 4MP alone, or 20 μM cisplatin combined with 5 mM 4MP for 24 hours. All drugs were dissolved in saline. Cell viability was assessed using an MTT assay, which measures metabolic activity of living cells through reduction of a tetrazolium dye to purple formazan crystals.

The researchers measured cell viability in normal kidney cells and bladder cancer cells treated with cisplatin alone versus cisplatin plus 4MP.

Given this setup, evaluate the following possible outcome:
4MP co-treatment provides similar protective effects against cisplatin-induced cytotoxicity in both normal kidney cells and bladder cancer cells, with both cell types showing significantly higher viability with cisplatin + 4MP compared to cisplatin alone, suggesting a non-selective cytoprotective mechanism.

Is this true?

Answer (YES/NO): NO